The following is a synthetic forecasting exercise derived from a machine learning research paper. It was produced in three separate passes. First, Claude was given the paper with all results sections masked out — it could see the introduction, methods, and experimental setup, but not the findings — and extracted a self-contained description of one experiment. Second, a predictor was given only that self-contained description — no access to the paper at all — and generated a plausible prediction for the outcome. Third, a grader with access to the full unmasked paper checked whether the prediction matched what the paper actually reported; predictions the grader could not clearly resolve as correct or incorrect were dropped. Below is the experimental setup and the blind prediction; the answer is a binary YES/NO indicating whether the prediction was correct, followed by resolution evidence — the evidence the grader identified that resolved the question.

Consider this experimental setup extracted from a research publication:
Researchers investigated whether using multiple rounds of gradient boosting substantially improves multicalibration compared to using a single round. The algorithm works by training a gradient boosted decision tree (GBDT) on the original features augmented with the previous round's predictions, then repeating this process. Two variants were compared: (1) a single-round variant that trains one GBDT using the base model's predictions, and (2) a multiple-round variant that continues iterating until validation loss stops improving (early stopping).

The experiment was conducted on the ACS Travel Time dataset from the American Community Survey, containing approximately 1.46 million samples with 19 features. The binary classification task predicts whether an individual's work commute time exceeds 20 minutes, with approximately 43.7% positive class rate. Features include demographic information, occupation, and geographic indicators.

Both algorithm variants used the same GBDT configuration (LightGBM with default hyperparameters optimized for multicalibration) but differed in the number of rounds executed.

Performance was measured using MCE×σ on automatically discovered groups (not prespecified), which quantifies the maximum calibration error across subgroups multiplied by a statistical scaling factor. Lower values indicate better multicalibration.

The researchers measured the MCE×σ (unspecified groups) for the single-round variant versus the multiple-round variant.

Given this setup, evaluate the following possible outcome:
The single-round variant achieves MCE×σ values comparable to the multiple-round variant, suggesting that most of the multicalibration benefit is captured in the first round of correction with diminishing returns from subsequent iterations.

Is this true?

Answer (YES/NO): NO